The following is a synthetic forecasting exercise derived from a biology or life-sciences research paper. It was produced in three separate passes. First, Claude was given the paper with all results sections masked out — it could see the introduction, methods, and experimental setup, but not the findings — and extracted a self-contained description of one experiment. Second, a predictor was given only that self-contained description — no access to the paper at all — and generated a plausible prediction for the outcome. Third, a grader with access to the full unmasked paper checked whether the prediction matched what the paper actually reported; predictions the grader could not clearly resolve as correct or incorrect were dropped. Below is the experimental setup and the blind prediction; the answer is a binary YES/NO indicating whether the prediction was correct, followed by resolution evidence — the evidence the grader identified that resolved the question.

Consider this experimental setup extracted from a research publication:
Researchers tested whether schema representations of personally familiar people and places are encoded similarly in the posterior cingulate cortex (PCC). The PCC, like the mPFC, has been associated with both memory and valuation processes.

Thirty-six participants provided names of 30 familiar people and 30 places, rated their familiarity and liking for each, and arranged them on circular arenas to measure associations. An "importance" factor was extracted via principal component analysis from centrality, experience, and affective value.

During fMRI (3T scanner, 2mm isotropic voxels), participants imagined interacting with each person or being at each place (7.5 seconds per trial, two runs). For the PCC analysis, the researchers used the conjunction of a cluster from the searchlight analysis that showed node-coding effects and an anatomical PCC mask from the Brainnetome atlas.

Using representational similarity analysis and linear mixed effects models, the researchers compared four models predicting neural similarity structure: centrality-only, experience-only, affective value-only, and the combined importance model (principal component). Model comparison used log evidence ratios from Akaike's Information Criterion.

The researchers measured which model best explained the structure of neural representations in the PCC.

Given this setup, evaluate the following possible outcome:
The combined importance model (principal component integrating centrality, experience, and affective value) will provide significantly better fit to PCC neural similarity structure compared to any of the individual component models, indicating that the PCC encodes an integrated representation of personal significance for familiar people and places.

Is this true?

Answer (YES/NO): NO